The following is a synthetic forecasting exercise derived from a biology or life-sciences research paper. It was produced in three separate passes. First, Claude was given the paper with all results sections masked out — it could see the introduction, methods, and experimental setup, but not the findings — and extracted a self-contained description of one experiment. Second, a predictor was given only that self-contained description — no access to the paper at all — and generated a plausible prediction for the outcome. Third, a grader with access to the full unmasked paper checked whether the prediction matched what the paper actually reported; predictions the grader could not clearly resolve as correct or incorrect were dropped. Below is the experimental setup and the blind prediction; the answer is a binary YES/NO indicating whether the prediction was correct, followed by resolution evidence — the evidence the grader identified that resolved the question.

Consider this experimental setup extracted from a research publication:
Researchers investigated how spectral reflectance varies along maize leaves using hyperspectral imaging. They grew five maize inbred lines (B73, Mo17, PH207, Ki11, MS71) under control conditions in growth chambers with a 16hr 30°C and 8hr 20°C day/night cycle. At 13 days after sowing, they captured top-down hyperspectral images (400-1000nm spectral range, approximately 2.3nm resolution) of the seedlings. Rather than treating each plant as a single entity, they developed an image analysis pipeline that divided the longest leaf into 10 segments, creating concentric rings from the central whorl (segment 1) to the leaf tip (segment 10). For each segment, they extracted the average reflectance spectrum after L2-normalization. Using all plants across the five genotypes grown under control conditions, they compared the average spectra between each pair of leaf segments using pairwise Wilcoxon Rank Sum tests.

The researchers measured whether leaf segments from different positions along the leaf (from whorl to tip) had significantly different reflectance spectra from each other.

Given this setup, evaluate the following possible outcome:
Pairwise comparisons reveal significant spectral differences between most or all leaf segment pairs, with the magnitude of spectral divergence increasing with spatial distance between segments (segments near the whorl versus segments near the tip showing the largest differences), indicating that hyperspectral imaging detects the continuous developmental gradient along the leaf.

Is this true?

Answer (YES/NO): NO